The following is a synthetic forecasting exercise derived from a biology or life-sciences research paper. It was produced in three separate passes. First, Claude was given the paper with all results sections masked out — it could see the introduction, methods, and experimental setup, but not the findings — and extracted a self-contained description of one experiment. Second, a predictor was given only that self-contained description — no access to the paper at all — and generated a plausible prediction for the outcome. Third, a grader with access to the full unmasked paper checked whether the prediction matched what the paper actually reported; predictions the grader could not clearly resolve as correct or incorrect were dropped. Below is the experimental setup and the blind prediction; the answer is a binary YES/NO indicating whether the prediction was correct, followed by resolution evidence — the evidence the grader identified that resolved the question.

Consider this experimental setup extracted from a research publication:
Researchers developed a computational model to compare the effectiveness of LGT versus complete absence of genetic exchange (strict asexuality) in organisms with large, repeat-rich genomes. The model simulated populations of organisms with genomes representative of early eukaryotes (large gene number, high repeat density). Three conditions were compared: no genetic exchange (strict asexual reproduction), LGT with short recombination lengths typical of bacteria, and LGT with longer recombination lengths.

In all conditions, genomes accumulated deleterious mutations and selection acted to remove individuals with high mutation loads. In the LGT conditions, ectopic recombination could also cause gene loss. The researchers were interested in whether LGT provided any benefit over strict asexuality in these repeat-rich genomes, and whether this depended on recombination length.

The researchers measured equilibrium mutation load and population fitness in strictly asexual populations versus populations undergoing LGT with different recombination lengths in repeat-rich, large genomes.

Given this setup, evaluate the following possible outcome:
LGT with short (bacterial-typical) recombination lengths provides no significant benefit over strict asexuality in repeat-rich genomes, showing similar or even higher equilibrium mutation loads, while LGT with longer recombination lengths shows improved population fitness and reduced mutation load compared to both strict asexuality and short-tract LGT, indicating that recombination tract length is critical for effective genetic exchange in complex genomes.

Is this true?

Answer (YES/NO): NO